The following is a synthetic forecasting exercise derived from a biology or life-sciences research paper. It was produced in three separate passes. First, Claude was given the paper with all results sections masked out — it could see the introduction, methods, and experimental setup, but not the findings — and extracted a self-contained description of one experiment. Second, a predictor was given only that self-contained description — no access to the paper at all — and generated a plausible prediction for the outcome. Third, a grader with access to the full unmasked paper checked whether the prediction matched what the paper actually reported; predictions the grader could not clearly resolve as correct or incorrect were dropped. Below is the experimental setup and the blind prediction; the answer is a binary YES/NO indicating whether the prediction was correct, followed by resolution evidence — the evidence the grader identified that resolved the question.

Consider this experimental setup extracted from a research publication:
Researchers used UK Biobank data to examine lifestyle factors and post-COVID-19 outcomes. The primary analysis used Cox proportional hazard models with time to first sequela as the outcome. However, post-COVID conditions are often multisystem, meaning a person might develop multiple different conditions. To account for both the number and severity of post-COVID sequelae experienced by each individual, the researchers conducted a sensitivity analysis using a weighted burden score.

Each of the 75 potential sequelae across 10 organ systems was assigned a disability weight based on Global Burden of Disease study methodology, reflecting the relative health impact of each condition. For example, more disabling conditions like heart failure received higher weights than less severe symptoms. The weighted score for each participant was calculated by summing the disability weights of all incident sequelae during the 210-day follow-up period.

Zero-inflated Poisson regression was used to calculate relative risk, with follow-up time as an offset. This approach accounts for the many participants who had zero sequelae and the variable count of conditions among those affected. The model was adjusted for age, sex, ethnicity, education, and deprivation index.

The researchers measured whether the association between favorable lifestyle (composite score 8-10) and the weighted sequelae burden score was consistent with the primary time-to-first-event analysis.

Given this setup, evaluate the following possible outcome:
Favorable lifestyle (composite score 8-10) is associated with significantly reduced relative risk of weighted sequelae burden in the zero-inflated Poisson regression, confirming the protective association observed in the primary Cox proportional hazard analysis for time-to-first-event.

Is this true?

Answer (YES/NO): YES